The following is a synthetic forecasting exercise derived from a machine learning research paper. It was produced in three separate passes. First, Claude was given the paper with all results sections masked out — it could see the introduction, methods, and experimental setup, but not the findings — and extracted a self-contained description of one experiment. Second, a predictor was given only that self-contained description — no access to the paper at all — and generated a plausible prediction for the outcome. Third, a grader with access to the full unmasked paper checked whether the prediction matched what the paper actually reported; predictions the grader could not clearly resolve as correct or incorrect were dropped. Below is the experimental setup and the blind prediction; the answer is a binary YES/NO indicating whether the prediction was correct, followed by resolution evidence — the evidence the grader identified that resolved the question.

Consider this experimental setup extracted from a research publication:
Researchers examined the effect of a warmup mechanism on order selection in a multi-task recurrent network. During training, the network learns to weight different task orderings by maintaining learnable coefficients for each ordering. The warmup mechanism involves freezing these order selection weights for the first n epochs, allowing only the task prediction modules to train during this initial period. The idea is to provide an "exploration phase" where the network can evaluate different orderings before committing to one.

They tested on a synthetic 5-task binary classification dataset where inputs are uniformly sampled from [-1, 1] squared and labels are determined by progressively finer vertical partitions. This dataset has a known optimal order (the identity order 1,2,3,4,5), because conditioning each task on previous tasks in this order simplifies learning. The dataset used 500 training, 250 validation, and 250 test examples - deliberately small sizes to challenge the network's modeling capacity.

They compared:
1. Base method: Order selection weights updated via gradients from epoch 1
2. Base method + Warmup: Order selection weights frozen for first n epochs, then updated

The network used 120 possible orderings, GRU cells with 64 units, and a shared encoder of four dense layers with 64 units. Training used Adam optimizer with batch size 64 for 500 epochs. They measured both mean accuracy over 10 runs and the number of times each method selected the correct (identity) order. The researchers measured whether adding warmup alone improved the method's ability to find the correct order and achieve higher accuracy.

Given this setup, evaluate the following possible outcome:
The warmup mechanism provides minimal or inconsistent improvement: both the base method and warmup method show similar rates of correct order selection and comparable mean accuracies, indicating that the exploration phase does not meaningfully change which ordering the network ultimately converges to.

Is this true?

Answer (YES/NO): YES